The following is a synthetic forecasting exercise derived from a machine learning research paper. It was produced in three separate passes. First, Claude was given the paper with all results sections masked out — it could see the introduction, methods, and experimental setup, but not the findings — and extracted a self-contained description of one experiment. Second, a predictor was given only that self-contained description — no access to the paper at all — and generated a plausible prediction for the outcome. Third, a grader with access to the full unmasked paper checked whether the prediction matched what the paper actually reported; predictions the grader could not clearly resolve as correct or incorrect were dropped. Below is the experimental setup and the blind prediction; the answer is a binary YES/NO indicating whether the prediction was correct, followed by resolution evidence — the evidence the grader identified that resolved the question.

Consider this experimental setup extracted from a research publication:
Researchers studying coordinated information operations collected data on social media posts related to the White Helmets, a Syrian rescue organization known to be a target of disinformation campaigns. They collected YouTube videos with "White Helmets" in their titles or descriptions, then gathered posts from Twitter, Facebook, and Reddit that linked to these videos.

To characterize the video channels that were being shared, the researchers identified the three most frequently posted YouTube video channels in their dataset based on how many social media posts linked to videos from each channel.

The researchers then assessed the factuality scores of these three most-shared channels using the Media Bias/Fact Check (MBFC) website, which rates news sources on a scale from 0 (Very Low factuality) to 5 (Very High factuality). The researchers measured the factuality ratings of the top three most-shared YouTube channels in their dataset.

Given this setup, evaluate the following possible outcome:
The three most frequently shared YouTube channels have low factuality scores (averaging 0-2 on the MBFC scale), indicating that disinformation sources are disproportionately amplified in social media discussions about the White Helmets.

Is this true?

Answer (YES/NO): YES